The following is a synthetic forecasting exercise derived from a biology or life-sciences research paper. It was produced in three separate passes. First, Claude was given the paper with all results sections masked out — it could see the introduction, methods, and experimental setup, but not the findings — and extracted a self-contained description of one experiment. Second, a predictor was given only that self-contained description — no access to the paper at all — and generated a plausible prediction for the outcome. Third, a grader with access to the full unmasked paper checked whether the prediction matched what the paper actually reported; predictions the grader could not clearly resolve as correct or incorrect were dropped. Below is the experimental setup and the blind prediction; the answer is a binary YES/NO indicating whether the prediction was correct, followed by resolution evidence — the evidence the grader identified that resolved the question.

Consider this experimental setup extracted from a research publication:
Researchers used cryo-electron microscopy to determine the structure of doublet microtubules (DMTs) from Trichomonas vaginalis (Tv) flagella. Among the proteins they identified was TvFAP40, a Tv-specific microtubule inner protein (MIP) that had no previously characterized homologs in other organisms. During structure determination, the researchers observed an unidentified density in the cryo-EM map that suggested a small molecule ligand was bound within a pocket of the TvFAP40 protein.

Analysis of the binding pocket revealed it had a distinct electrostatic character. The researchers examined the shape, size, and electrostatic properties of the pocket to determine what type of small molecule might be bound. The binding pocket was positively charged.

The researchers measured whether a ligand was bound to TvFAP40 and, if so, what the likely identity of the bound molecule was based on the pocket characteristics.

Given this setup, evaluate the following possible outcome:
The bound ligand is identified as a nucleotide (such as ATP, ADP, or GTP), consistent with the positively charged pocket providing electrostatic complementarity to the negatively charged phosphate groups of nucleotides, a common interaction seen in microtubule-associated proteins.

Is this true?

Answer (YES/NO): NO